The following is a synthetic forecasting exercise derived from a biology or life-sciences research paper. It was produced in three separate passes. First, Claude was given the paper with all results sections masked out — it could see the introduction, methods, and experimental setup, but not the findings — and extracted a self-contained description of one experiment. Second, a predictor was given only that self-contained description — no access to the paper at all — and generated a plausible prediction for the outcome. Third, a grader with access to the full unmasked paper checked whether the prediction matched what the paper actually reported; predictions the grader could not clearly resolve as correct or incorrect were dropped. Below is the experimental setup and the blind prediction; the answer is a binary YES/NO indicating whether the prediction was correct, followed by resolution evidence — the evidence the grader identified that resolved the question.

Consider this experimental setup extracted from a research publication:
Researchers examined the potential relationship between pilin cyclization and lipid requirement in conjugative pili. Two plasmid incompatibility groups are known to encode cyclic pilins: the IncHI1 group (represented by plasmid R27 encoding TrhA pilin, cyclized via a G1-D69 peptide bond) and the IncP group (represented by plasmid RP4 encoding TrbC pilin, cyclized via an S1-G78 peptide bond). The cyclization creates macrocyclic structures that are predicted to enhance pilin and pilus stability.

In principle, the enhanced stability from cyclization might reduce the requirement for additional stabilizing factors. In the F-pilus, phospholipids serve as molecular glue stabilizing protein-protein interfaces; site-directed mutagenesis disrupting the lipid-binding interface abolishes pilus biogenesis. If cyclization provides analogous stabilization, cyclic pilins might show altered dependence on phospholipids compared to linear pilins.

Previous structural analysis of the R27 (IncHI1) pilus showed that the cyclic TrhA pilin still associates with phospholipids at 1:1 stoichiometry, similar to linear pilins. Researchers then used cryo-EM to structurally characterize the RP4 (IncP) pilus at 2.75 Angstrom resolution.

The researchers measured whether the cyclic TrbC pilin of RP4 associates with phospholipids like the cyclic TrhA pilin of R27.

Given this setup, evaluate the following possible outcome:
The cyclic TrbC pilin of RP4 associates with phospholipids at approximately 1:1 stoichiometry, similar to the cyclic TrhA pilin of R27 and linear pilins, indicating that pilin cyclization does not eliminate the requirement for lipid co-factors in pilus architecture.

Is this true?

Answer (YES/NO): NO